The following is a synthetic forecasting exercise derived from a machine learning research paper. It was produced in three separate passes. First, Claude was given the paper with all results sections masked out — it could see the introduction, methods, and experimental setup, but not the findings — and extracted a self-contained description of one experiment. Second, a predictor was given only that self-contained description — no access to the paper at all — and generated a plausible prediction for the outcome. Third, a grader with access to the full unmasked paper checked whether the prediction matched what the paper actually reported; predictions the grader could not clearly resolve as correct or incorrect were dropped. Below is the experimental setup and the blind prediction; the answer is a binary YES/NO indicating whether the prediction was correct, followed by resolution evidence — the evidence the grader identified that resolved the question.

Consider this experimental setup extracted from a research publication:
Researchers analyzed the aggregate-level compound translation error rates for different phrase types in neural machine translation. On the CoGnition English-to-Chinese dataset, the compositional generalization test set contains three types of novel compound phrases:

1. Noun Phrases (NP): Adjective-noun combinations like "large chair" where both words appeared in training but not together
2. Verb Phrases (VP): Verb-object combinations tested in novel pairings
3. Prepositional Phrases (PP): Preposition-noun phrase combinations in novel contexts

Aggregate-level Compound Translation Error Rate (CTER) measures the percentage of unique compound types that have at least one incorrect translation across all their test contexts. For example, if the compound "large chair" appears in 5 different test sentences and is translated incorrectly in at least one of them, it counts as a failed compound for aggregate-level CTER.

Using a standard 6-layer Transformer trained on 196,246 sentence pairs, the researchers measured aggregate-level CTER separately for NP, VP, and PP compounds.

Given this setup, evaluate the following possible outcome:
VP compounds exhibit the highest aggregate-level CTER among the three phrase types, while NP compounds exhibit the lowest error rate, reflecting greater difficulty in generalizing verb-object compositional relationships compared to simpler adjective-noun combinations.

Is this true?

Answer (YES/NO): NO